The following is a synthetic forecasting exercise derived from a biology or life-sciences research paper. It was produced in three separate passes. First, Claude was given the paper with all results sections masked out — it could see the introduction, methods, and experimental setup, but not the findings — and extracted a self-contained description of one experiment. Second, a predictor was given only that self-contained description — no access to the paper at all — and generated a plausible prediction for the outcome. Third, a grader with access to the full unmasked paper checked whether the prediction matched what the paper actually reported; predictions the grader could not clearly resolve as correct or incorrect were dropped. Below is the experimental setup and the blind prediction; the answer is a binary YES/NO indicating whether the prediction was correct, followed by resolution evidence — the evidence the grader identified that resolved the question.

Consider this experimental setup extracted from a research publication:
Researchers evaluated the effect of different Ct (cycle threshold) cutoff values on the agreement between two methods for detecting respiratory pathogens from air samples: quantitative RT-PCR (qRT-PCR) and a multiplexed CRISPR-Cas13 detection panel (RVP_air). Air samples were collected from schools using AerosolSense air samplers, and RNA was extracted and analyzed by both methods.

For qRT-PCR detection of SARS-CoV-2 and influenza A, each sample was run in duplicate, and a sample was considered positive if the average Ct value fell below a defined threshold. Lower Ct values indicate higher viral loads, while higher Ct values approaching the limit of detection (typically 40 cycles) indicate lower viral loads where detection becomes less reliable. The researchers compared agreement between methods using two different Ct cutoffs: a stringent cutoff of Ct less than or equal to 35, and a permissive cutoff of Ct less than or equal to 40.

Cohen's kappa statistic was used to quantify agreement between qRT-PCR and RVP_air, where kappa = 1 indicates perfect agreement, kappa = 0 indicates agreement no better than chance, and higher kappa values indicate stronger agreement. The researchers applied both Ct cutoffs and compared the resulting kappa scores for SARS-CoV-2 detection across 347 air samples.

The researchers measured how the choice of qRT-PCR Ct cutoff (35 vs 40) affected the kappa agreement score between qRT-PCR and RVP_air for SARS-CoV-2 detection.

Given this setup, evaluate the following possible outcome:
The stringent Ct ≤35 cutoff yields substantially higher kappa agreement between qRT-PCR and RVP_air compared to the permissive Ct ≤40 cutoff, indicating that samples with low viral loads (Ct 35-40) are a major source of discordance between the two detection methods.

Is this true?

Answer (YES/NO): YES